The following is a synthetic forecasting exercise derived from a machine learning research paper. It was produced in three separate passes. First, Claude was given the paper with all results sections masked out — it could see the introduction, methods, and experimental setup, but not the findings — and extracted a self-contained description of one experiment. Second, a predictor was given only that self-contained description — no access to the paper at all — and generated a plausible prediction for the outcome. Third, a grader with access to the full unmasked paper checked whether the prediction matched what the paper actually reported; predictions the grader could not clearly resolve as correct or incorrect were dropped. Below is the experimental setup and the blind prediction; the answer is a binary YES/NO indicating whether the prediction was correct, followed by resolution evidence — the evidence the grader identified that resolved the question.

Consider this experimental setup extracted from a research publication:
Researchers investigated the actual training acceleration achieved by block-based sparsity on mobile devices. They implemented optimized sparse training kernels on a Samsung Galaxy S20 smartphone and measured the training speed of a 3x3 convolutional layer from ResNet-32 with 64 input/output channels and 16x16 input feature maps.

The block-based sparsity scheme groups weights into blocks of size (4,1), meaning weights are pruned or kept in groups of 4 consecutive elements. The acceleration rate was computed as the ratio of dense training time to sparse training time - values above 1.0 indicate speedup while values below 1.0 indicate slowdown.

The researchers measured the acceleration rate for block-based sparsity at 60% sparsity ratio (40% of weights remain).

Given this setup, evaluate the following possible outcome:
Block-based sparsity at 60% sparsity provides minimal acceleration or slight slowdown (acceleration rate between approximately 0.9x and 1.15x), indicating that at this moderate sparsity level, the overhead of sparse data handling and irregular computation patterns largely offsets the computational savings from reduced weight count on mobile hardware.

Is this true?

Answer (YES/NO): NO